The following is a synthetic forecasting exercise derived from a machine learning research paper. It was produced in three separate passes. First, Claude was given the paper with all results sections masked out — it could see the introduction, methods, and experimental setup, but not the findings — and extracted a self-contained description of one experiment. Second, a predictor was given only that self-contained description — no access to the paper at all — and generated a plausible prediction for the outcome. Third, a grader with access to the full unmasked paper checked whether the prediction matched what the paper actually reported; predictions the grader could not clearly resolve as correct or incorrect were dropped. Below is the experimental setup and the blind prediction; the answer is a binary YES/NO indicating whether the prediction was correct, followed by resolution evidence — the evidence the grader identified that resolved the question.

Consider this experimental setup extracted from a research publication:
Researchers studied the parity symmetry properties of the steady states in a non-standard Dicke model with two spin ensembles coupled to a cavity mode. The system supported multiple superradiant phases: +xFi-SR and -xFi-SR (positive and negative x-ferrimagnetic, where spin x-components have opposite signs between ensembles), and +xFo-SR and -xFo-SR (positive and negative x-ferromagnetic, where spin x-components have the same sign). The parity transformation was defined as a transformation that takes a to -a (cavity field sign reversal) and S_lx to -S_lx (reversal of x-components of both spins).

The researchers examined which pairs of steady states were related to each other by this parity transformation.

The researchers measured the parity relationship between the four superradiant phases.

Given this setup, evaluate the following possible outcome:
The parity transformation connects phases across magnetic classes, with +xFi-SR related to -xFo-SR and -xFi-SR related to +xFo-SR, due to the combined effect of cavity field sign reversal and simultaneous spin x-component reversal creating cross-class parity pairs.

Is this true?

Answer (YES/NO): NO